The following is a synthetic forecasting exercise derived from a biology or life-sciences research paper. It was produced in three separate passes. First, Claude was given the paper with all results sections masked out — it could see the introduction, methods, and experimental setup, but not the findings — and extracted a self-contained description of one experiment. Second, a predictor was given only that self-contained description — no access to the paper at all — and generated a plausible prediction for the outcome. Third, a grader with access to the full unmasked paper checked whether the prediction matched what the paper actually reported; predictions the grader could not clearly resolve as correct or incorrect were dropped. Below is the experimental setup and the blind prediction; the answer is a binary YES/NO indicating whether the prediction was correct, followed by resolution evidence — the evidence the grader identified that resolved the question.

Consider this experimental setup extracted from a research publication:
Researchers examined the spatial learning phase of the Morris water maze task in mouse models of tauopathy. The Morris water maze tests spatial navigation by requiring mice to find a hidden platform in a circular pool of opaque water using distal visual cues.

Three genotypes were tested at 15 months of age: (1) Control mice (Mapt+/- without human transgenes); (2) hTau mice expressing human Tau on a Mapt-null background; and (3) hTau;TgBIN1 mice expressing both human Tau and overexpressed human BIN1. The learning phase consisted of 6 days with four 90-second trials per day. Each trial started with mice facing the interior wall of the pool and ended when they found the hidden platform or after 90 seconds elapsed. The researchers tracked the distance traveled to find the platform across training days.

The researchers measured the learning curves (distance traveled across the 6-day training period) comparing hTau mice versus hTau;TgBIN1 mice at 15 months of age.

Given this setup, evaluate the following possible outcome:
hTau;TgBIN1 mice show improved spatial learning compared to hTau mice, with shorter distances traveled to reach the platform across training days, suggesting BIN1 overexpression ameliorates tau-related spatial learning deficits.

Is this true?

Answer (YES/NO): NO